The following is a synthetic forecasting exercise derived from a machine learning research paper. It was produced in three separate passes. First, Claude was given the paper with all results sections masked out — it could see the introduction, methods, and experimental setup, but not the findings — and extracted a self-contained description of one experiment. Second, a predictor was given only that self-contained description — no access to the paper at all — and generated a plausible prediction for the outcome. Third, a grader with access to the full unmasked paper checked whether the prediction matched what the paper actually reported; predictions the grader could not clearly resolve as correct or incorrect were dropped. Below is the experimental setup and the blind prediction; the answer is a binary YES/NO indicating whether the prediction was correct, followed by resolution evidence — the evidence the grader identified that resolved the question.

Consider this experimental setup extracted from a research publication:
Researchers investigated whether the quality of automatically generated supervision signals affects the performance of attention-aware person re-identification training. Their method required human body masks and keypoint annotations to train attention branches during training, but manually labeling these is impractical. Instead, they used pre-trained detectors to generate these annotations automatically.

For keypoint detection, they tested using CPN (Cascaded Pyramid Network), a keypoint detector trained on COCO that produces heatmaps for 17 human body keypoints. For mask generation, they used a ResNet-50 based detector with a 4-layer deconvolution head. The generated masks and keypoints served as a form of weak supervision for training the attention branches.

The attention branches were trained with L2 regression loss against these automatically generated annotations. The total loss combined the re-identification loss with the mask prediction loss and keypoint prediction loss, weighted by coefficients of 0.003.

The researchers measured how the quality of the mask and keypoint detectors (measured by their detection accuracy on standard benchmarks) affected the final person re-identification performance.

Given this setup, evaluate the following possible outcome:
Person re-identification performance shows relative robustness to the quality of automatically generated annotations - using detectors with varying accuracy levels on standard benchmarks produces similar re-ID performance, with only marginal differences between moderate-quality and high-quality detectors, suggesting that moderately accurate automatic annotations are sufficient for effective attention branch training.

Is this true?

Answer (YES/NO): NO